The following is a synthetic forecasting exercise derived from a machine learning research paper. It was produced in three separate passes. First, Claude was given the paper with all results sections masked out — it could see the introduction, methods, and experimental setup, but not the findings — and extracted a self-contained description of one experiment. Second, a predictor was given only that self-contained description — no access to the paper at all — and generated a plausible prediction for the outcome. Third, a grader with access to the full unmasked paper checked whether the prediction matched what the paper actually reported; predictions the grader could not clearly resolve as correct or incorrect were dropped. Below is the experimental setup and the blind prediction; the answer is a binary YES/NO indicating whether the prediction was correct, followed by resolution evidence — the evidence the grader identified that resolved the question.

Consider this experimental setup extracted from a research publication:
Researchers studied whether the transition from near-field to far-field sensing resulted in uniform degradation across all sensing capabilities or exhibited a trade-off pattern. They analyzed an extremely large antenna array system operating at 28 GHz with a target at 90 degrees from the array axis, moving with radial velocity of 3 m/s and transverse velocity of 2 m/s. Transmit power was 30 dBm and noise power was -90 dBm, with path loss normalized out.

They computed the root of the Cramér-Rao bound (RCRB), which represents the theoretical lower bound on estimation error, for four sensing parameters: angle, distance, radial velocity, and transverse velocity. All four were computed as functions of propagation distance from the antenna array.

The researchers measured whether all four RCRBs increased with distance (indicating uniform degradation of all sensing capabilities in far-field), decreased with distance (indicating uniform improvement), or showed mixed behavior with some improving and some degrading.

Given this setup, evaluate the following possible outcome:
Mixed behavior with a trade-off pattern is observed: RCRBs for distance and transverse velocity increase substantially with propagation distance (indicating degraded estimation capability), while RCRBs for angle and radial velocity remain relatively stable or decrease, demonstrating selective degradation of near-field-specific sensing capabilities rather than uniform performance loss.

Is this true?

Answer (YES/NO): YES